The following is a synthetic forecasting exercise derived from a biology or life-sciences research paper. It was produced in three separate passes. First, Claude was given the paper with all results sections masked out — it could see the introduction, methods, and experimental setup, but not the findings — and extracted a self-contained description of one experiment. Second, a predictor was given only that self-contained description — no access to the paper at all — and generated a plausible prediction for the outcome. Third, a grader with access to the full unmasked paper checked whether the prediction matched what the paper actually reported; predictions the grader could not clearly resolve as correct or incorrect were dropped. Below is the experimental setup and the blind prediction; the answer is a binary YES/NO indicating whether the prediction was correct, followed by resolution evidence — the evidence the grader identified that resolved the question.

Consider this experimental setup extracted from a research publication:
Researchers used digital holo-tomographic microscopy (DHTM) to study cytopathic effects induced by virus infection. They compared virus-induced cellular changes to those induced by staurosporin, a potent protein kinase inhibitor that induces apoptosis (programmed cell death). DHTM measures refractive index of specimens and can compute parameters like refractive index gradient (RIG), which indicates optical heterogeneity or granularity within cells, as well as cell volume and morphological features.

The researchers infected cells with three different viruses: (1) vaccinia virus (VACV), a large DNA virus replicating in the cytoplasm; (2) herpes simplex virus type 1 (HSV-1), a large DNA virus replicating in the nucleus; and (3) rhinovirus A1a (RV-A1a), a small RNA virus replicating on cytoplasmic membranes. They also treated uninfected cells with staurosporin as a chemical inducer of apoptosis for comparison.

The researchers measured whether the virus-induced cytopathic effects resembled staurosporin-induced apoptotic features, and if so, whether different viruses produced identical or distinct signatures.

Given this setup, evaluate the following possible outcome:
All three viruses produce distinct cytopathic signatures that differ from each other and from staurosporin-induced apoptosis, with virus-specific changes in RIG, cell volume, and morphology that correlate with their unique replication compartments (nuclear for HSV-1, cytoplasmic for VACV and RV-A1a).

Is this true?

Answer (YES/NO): NO